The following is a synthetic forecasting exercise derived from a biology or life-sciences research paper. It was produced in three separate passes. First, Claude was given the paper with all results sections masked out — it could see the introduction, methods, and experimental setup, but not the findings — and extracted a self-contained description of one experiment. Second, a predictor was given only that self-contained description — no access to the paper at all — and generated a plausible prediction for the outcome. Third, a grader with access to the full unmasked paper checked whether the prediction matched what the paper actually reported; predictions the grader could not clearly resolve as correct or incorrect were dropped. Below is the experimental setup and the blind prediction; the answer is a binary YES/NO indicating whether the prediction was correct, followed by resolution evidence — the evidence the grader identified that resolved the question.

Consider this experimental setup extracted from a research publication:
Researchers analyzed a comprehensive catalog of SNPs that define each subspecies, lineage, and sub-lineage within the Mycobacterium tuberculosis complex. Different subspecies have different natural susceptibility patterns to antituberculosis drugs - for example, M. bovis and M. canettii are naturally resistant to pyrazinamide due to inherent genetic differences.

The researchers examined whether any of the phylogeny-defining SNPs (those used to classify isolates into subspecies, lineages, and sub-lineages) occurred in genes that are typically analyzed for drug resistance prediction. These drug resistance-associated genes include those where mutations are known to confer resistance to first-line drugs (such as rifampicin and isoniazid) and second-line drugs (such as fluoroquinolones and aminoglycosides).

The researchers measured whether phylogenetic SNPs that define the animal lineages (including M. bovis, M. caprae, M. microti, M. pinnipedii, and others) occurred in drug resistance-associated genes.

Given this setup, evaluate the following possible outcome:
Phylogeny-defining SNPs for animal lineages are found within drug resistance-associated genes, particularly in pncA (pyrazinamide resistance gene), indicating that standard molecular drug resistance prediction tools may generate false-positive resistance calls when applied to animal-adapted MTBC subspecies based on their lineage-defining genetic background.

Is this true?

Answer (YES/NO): NO